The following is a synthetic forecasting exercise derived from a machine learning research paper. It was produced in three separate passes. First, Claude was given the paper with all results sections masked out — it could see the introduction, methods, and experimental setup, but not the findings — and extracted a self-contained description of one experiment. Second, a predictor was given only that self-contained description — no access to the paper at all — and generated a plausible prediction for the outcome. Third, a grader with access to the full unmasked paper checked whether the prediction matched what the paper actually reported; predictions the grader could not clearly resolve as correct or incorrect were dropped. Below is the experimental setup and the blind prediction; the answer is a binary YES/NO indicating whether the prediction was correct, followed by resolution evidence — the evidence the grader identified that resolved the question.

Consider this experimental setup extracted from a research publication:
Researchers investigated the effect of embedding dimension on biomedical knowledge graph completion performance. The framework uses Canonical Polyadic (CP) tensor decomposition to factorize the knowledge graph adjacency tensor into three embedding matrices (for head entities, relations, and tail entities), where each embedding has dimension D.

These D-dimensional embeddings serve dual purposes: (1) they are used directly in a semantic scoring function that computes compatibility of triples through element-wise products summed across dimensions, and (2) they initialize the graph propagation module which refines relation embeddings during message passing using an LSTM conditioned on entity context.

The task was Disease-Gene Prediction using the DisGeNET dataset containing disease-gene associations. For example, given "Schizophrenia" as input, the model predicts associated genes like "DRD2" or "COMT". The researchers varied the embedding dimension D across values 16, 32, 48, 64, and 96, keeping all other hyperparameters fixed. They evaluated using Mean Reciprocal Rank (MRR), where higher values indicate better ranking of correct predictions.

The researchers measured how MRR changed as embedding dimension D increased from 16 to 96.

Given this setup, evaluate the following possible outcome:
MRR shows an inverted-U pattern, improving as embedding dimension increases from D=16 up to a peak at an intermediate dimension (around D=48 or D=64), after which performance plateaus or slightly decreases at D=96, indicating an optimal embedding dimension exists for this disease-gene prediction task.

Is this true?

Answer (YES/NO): NO